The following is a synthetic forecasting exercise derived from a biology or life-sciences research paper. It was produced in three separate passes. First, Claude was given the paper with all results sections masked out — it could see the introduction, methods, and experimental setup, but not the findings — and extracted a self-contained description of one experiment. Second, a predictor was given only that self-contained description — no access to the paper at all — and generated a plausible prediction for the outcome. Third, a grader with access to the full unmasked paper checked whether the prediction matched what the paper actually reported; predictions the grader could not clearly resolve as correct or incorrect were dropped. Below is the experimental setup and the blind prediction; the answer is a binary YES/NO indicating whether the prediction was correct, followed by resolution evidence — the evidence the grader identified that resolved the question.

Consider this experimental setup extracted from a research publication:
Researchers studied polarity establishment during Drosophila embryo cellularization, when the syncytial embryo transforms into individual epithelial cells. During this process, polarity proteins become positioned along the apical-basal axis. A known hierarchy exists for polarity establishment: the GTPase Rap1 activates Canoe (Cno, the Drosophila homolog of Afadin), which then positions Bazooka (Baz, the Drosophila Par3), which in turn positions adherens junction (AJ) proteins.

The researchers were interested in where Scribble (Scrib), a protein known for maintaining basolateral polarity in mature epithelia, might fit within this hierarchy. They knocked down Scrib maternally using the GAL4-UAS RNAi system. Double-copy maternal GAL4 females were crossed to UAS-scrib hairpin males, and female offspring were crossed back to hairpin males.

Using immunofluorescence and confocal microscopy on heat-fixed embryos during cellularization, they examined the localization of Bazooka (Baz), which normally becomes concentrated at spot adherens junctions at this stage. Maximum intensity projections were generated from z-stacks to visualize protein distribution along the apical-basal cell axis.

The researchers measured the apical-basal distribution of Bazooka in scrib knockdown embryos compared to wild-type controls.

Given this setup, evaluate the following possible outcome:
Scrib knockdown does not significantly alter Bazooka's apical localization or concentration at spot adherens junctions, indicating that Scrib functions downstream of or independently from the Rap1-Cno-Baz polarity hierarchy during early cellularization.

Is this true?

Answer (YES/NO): NO